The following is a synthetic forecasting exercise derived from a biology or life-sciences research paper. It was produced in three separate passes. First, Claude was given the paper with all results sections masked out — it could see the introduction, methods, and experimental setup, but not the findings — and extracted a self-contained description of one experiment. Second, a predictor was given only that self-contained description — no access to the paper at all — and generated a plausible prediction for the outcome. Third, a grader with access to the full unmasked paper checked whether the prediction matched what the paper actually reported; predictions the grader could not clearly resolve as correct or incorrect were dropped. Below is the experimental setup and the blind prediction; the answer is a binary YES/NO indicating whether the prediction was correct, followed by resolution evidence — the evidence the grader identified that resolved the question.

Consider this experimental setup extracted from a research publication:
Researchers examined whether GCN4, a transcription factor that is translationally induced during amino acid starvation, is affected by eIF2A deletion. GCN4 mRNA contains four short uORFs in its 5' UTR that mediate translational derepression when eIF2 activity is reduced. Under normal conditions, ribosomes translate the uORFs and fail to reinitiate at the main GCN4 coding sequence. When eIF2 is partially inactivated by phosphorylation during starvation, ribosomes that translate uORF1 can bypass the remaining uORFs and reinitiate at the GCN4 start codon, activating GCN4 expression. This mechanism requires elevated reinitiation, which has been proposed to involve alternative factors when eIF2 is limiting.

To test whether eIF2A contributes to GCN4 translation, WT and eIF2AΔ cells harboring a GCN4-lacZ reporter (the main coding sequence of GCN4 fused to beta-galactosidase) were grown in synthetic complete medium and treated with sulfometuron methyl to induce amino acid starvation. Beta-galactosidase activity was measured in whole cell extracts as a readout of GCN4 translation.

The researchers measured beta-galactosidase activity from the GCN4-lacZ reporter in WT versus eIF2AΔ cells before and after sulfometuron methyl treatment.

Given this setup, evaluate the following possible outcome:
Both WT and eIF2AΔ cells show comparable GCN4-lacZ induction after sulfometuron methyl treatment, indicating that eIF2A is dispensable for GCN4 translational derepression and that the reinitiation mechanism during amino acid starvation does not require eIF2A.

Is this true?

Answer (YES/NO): YES